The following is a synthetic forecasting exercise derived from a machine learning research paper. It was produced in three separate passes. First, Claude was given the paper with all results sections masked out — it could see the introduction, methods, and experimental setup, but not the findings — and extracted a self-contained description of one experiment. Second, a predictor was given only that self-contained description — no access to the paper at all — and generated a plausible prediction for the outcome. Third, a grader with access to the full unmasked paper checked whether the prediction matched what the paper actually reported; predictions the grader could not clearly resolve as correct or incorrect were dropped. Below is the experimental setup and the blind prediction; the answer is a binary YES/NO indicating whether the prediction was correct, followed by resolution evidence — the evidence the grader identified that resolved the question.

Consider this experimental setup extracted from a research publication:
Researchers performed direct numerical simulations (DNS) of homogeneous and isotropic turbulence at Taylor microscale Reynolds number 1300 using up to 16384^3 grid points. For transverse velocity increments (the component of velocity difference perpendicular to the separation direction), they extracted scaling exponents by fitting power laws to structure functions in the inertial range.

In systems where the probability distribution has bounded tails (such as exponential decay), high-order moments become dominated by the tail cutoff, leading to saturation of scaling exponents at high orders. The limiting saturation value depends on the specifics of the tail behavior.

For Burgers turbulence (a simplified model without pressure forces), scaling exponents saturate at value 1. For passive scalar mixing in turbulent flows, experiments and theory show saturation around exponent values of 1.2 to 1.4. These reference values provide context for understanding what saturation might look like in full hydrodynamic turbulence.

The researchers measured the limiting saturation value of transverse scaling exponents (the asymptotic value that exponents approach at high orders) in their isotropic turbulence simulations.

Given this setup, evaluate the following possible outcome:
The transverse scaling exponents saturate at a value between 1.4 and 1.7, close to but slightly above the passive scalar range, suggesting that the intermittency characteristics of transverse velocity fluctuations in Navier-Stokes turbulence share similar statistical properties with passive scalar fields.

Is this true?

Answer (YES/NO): NO